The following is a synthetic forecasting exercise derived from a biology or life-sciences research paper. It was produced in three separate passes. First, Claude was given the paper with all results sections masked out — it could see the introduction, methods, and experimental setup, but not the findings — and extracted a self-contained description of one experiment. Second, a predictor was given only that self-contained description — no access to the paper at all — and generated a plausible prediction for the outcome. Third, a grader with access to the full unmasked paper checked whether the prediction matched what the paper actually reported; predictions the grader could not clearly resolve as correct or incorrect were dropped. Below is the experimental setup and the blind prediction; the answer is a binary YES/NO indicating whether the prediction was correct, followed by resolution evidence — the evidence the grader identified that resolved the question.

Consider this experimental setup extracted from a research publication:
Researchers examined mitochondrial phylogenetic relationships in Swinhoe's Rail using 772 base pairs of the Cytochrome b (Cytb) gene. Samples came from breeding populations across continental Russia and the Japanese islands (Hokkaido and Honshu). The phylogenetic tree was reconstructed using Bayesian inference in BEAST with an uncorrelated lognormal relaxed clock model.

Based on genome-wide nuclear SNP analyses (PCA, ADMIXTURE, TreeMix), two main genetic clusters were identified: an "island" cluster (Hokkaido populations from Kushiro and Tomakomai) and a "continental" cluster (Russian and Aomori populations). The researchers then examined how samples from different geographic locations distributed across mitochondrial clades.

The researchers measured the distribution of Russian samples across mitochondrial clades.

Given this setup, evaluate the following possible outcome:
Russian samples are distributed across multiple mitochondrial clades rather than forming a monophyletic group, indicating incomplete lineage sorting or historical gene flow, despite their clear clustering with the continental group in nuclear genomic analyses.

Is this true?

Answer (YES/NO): YES